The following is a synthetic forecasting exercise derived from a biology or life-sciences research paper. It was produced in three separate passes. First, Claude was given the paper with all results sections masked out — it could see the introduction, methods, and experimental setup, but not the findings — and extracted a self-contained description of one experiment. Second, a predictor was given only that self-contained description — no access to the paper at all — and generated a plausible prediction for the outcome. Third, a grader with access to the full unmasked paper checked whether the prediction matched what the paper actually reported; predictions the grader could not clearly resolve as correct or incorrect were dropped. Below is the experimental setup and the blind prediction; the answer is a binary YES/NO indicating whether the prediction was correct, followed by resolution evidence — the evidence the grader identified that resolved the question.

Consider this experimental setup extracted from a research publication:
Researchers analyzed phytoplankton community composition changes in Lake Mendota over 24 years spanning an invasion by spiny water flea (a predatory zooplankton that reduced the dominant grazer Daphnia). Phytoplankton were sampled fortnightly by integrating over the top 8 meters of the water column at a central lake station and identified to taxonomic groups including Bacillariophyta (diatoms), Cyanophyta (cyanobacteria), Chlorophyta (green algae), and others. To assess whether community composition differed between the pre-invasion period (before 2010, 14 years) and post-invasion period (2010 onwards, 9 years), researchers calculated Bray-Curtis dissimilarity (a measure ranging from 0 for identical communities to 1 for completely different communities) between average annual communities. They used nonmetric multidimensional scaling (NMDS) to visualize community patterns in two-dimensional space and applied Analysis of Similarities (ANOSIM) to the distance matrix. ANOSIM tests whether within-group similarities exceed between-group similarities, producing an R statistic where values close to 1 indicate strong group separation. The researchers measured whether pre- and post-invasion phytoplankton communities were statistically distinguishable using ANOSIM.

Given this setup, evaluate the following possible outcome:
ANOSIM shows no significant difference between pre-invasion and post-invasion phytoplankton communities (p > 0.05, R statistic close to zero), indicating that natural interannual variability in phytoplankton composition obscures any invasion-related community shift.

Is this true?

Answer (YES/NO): NO